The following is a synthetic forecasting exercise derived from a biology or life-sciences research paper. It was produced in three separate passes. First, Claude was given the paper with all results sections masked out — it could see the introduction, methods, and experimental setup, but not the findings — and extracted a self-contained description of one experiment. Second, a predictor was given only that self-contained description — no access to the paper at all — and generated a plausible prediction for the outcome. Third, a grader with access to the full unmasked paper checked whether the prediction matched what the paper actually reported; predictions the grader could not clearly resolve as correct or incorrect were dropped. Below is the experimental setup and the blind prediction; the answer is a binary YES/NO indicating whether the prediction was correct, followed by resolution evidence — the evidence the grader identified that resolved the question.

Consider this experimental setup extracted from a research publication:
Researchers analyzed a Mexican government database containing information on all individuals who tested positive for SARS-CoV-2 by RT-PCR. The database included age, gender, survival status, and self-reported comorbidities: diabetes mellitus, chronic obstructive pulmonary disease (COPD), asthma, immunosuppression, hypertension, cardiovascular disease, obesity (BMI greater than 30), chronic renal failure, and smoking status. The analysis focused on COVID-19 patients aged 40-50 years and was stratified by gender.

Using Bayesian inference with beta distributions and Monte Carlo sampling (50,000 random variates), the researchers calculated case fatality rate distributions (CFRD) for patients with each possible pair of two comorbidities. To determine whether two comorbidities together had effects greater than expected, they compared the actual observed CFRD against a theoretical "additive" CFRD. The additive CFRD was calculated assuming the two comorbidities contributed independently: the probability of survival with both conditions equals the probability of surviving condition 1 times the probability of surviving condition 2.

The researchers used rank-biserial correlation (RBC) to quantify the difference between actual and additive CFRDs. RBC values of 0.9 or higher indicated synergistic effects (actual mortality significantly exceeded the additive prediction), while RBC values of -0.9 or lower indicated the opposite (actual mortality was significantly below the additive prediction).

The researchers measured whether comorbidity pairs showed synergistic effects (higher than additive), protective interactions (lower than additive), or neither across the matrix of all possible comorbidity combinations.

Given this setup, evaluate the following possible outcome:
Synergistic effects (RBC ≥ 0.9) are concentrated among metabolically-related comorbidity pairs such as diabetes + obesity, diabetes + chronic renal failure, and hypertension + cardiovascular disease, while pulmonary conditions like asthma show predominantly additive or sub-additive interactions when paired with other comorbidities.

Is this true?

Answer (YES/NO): NO